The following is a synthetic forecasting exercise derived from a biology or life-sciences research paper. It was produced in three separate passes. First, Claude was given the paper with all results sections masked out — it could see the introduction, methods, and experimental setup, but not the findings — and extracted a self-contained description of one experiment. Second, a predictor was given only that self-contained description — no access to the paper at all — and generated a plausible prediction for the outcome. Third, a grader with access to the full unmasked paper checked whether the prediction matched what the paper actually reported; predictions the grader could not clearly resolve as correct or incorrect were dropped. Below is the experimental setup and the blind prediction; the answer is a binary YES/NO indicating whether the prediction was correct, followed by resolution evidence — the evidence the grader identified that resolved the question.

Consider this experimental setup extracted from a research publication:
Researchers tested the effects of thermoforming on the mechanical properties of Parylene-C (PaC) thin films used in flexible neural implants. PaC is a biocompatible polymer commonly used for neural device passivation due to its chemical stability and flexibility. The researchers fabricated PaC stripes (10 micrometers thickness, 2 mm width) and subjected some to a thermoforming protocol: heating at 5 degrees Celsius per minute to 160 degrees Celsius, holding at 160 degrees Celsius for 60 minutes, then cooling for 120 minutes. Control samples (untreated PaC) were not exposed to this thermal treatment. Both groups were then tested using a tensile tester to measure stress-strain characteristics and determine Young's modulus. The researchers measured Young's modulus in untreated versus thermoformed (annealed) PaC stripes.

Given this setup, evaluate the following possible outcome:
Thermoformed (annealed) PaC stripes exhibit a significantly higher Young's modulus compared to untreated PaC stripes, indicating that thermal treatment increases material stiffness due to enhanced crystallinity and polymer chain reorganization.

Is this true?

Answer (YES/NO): NO